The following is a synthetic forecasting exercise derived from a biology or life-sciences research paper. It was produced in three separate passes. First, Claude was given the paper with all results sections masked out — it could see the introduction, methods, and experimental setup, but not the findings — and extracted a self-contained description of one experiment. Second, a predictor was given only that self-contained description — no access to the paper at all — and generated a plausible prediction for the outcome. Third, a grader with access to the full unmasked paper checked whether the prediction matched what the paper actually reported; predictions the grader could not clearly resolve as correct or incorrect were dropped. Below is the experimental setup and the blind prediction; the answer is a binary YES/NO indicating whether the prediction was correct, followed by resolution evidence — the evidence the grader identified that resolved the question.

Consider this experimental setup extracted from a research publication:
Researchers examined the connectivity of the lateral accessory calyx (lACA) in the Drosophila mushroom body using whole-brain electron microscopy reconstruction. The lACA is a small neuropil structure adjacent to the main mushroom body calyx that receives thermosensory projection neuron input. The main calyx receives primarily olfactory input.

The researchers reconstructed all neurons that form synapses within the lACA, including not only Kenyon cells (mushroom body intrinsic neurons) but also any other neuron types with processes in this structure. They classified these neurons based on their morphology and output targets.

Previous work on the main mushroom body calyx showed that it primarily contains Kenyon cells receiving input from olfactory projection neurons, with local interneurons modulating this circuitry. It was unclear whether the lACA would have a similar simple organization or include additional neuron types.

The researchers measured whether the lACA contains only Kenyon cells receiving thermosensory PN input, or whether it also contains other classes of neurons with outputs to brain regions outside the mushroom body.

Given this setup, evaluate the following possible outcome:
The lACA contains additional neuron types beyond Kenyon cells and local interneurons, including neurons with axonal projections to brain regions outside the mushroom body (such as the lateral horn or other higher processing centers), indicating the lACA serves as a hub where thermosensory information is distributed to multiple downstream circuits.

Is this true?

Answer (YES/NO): YES